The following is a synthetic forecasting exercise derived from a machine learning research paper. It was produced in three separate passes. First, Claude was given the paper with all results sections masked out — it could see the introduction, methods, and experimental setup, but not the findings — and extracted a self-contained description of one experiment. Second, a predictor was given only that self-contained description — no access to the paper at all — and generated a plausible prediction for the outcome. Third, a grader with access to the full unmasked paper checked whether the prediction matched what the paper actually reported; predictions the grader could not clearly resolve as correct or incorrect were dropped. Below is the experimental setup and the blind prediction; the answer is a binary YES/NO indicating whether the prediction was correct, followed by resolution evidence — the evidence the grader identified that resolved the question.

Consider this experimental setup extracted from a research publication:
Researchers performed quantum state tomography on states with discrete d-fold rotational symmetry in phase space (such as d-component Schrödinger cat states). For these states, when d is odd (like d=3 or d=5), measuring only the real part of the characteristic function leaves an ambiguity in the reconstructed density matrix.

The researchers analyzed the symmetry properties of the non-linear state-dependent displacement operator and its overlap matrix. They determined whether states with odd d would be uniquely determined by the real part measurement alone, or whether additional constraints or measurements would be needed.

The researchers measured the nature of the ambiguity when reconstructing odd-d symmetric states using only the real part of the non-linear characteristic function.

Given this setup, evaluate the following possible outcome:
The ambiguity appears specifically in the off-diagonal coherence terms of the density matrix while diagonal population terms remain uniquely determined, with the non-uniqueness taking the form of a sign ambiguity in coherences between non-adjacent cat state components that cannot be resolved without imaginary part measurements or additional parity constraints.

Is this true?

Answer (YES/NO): NO